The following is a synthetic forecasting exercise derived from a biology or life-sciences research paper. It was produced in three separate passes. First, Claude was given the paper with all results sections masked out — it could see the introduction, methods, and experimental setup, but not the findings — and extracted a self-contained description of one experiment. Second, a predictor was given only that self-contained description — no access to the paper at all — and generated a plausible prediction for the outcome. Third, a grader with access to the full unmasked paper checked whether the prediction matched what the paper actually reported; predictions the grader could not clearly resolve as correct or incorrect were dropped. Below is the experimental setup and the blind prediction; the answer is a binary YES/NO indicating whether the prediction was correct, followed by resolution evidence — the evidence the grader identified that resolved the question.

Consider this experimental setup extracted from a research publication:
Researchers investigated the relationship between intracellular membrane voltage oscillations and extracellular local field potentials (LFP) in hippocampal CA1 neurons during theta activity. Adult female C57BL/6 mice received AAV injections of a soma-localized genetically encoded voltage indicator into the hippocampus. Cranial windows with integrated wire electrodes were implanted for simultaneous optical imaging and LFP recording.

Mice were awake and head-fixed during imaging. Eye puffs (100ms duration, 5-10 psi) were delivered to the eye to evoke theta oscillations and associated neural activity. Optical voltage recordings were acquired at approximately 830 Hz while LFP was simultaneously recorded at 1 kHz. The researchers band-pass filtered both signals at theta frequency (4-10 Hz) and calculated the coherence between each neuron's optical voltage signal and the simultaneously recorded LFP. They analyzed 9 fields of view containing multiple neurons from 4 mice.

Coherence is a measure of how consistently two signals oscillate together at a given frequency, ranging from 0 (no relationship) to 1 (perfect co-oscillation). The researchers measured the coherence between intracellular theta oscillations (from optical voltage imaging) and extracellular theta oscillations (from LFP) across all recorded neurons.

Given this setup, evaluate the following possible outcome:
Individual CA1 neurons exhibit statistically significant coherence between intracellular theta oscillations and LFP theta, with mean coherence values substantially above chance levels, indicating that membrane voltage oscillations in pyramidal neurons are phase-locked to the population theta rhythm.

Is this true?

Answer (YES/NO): NO